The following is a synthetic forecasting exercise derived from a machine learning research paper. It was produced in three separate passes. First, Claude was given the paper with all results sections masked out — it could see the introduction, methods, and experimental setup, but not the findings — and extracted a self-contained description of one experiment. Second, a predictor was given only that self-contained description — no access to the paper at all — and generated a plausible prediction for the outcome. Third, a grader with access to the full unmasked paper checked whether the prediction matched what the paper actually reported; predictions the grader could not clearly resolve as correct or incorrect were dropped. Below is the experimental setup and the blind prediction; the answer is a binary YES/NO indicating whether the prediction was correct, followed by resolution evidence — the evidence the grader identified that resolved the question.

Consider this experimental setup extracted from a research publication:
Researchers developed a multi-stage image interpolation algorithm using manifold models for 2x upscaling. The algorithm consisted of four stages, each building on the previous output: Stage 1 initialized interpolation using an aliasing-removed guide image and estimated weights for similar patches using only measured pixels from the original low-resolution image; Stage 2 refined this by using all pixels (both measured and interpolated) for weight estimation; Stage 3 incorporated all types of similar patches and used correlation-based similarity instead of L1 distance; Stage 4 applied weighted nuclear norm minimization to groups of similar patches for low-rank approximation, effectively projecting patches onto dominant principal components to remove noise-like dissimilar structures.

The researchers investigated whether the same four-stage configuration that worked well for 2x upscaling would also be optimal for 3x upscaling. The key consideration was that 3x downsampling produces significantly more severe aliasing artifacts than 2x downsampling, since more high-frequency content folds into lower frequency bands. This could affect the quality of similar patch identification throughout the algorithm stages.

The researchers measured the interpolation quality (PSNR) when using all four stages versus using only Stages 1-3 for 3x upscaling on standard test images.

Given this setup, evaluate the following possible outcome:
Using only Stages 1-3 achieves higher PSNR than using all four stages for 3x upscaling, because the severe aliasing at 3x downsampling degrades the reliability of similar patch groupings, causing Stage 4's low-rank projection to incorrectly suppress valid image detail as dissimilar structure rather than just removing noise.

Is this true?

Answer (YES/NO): YES